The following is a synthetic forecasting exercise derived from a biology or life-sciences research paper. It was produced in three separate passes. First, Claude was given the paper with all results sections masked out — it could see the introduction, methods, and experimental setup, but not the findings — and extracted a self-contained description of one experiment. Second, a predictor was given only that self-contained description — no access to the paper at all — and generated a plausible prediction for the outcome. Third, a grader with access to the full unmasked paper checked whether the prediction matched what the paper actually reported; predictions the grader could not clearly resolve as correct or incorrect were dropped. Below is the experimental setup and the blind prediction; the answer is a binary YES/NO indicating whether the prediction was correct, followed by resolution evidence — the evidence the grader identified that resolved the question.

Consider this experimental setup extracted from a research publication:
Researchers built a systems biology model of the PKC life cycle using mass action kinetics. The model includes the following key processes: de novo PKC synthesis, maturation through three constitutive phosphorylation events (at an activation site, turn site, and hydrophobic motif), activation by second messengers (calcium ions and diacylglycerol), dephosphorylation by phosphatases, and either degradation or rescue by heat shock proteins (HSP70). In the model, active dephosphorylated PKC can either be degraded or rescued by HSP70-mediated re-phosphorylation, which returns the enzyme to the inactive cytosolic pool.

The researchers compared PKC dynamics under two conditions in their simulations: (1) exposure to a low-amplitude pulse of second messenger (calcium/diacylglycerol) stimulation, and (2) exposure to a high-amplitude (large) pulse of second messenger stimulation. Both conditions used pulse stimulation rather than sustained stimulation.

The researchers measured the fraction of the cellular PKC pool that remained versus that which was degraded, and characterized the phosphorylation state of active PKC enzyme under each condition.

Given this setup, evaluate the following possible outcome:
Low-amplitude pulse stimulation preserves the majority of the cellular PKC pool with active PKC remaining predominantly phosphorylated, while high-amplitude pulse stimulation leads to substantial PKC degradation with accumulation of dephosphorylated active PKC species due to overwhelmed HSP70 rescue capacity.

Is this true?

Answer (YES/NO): YES